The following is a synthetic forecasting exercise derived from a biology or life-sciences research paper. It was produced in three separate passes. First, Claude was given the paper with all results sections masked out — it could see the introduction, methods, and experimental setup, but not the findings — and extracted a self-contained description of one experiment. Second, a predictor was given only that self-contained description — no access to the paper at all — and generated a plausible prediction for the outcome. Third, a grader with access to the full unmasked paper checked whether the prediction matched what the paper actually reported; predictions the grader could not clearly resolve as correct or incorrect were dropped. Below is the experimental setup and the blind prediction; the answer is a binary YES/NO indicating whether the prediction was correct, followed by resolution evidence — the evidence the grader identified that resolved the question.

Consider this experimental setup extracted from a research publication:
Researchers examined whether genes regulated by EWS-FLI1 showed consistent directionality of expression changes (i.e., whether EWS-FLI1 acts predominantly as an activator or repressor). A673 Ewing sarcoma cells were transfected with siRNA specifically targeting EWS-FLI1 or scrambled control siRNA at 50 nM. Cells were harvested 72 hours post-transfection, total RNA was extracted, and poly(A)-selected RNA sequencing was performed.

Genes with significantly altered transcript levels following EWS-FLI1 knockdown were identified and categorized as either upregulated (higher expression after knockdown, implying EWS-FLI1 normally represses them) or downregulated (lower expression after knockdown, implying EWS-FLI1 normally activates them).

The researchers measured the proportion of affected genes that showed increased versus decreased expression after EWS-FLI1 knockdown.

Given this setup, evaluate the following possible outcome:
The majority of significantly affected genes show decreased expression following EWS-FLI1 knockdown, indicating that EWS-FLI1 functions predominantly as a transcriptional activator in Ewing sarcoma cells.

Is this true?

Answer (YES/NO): NO